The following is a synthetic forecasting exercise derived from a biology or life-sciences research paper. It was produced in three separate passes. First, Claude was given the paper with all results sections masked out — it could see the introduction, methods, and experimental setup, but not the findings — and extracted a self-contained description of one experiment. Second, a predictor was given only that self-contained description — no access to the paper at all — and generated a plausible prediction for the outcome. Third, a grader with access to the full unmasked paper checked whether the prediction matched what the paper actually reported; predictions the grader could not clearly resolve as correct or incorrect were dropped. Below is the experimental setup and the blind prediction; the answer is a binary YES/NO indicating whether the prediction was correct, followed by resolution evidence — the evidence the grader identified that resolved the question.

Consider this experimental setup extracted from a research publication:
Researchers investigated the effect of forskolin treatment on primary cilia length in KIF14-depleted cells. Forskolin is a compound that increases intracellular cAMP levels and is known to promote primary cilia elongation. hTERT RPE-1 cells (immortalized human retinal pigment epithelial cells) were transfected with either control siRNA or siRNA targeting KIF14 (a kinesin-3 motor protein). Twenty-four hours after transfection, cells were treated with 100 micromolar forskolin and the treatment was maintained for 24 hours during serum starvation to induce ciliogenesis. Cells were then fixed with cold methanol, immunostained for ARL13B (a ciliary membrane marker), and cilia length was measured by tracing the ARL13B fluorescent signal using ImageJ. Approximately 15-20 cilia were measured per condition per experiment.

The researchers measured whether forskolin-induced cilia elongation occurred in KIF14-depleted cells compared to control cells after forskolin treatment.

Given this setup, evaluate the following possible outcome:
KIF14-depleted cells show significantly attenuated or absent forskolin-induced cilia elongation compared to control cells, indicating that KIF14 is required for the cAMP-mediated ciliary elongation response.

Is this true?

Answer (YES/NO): NO